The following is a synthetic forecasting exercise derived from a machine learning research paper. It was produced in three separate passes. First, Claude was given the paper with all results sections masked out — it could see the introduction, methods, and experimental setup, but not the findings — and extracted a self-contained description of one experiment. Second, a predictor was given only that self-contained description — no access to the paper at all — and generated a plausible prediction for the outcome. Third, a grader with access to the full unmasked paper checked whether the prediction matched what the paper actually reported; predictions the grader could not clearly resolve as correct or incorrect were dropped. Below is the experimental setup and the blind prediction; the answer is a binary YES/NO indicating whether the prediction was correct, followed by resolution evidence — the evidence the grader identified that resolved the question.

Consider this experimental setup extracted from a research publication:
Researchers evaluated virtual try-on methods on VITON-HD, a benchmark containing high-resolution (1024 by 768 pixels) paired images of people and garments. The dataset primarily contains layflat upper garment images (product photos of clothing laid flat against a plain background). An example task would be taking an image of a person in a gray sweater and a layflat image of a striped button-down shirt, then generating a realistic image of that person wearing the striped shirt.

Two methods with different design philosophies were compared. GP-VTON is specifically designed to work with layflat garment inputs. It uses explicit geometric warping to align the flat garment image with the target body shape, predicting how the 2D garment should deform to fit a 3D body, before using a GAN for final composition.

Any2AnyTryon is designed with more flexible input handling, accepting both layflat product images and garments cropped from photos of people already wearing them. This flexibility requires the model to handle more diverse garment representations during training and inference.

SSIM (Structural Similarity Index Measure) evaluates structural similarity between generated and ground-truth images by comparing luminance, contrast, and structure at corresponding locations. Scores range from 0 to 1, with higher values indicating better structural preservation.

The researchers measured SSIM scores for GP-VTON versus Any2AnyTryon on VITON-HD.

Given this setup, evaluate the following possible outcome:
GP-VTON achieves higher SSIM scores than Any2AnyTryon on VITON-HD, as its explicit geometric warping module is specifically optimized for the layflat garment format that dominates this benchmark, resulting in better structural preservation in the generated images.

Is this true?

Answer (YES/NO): YES